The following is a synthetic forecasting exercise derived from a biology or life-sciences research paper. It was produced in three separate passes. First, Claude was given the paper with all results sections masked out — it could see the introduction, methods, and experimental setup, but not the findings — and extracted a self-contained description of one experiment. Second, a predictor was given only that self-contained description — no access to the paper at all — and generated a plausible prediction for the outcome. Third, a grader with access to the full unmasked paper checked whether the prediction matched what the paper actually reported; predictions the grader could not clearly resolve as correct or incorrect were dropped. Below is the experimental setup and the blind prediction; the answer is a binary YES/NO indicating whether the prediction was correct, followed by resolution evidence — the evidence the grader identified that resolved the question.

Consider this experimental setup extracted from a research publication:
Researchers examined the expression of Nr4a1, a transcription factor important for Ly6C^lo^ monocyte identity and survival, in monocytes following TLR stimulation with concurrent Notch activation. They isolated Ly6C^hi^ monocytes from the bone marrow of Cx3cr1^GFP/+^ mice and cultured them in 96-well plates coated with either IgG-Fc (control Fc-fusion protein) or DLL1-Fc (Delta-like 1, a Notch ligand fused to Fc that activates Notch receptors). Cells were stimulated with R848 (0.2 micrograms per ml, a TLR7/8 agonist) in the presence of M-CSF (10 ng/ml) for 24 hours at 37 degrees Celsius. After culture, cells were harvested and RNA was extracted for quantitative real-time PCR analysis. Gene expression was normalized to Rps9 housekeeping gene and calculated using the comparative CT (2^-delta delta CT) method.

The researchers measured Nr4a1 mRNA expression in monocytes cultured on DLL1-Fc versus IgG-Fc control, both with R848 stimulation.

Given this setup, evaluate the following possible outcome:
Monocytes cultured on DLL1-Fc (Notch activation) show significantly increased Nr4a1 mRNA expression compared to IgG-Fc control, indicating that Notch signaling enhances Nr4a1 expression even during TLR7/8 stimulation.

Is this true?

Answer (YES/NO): YES